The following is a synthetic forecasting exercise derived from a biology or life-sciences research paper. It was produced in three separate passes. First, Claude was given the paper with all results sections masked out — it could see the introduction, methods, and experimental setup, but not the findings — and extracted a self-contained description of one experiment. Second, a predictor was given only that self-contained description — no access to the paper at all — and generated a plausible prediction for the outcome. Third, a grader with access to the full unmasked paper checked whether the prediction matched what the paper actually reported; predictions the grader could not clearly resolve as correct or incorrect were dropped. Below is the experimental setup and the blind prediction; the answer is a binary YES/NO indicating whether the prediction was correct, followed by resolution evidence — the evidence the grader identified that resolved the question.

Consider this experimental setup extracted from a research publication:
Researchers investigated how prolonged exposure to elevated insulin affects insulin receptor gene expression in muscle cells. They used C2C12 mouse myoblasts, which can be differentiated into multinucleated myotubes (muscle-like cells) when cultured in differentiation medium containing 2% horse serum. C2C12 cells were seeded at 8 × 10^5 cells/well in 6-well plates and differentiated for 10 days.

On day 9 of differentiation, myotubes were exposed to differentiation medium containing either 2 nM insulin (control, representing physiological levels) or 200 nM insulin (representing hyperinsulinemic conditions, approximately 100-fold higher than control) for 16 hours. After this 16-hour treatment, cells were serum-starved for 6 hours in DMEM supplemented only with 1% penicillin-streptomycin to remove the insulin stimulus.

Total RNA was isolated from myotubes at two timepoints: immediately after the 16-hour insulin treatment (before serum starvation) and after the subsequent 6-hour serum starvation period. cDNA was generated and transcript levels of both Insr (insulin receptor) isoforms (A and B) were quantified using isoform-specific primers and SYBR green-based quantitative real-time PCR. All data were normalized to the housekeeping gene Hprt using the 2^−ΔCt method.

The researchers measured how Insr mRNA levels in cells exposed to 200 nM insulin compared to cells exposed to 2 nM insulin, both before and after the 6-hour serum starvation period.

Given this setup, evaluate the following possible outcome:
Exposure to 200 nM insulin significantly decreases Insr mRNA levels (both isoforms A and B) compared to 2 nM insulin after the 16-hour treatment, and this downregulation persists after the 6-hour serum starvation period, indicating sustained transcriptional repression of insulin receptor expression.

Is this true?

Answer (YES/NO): NO